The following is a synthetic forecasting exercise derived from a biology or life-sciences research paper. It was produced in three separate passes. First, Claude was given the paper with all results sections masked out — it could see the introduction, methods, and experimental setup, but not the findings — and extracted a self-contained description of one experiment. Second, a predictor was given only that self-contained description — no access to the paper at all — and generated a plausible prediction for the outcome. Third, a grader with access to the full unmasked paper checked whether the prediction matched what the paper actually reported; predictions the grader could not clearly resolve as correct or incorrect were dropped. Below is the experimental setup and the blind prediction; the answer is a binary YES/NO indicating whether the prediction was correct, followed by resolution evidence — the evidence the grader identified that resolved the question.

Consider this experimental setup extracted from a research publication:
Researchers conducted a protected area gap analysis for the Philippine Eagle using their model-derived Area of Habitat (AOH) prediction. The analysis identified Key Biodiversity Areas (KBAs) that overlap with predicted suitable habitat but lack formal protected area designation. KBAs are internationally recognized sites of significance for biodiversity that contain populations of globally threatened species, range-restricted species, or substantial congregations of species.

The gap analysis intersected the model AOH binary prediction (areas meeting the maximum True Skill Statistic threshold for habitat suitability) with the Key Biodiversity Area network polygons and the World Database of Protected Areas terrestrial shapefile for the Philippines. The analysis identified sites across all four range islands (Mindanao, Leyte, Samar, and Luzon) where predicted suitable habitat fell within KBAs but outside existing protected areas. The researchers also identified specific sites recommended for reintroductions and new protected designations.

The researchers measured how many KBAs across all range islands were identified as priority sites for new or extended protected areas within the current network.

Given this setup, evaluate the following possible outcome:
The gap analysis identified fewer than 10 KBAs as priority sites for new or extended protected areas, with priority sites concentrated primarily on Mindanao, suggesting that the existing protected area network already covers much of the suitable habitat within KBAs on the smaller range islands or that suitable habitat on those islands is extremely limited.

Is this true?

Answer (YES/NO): NO